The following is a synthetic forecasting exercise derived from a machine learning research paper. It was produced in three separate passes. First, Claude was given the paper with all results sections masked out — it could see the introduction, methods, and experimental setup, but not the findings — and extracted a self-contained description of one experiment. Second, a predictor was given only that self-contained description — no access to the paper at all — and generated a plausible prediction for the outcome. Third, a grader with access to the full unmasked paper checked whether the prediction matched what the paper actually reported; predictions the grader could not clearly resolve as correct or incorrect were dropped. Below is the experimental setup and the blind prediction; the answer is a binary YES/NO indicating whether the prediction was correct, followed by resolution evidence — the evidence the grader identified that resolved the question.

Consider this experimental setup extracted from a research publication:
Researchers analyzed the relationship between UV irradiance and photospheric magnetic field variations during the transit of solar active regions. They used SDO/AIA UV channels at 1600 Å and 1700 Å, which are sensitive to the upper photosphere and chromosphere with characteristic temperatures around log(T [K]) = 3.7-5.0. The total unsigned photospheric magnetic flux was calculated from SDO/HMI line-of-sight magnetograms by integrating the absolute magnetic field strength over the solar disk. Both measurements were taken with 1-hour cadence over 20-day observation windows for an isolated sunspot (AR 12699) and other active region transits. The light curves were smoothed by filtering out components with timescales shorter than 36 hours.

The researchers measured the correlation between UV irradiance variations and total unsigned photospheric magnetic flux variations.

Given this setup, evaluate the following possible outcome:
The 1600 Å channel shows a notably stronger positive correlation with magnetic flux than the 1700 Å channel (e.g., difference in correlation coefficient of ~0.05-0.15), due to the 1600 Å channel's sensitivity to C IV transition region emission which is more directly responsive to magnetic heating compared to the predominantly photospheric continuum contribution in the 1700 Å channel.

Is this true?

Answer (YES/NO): NO